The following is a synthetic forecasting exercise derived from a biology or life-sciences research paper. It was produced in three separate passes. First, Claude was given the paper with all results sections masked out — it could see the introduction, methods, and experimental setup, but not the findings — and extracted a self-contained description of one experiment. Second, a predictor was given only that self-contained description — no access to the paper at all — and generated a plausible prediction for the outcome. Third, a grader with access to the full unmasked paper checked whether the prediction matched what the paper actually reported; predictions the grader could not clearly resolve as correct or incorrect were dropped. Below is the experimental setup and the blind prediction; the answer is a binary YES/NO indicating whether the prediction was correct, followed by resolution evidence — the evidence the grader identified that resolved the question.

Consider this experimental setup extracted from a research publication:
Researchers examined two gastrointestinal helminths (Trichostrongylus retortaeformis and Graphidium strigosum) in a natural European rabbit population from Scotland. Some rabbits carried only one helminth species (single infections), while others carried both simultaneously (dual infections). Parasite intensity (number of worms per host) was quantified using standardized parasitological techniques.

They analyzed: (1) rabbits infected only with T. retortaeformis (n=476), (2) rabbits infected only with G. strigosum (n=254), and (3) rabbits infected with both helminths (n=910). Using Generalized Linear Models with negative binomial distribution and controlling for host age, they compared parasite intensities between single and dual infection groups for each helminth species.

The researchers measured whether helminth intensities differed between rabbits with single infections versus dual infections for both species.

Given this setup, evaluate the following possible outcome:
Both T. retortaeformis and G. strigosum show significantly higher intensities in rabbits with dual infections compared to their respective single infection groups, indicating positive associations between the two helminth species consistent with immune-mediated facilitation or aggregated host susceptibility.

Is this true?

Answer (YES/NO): YES